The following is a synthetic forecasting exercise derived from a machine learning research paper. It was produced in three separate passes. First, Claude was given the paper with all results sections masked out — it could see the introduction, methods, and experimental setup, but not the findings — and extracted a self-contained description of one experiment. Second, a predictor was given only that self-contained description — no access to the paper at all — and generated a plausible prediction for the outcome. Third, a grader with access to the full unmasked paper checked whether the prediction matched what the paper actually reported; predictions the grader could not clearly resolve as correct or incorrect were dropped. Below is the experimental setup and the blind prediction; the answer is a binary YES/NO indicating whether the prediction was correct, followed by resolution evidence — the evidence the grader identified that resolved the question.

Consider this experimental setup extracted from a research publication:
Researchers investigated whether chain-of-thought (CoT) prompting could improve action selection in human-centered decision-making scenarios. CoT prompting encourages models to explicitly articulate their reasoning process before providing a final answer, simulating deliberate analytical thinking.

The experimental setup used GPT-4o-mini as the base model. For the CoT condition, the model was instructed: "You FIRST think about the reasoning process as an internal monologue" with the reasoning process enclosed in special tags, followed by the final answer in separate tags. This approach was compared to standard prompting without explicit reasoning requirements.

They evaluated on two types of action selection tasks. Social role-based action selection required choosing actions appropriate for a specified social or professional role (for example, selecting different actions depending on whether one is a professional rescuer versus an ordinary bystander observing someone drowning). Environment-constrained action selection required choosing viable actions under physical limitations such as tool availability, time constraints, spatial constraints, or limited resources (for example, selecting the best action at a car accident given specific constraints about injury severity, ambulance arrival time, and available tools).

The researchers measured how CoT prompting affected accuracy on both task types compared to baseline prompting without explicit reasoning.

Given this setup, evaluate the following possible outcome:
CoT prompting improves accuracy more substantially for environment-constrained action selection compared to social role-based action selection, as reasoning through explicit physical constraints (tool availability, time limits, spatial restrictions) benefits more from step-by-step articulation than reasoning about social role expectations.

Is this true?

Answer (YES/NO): NO